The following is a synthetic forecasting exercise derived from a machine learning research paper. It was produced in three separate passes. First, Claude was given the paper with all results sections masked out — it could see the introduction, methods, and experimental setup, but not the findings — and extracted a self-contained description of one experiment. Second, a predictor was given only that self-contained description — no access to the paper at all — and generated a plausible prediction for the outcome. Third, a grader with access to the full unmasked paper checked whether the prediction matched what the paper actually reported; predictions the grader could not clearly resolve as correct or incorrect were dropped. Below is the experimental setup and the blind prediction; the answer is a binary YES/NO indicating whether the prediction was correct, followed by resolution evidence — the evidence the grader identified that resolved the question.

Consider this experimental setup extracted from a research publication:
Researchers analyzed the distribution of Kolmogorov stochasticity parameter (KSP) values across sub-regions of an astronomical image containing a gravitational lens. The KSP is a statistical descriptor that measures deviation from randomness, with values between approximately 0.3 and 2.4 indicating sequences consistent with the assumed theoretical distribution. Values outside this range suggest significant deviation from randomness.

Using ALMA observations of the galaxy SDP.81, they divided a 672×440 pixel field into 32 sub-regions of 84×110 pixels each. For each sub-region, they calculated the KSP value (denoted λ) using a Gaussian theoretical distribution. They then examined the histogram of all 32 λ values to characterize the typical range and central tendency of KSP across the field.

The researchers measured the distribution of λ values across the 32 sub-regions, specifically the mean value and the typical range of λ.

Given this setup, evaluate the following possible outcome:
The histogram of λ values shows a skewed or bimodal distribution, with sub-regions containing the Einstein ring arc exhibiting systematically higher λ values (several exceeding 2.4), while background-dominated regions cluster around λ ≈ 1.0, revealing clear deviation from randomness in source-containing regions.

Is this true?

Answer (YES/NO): NO